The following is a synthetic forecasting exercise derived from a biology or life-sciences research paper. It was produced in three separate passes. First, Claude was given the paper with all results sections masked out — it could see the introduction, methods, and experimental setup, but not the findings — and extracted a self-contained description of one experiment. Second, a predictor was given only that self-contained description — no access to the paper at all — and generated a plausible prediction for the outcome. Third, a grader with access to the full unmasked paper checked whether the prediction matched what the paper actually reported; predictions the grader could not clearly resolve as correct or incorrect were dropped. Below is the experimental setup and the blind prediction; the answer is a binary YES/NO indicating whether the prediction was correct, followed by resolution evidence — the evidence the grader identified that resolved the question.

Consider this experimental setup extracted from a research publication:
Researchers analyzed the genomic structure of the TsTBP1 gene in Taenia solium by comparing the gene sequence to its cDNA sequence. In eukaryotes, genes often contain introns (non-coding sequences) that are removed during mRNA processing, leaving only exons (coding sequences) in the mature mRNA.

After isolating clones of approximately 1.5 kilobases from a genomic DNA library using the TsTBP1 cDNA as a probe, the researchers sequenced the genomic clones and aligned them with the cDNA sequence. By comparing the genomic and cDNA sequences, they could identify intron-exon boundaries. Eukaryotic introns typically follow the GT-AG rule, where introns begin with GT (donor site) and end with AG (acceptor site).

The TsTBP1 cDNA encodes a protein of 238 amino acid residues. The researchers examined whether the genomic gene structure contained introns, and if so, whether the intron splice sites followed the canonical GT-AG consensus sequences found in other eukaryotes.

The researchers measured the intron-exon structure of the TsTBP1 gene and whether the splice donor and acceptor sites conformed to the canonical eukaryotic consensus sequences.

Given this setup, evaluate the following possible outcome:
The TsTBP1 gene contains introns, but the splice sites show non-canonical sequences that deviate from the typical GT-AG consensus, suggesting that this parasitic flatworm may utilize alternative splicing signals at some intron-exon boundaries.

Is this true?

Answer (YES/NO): NO